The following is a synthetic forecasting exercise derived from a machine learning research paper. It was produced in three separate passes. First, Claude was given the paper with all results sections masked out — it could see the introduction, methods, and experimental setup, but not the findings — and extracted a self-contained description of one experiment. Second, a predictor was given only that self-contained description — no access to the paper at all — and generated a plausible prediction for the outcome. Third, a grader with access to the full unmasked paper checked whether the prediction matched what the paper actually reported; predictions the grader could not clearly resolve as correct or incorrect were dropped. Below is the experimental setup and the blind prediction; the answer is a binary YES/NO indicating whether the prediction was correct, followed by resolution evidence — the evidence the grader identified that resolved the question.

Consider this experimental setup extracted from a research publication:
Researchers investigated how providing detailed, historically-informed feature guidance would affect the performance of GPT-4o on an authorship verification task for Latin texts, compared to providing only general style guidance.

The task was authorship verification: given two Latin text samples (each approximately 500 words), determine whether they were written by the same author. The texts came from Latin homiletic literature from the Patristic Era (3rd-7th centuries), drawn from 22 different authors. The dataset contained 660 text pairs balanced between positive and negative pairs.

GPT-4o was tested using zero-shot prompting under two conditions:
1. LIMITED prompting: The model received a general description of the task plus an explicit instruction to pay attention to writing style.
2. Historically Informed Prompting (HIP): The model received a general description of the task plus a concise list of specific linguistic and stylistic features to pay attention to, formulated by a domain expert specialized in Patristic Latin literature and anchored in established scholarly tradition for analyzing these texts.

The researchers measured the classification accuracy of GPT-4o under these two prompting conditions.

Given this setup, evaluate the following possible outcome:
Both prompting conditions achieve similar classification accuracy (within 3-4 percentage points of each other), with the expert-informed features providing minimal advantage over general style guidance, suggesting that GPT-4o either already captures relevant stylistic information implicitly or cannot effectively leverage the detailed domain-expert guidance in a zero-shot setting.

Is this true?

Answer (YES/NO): NO